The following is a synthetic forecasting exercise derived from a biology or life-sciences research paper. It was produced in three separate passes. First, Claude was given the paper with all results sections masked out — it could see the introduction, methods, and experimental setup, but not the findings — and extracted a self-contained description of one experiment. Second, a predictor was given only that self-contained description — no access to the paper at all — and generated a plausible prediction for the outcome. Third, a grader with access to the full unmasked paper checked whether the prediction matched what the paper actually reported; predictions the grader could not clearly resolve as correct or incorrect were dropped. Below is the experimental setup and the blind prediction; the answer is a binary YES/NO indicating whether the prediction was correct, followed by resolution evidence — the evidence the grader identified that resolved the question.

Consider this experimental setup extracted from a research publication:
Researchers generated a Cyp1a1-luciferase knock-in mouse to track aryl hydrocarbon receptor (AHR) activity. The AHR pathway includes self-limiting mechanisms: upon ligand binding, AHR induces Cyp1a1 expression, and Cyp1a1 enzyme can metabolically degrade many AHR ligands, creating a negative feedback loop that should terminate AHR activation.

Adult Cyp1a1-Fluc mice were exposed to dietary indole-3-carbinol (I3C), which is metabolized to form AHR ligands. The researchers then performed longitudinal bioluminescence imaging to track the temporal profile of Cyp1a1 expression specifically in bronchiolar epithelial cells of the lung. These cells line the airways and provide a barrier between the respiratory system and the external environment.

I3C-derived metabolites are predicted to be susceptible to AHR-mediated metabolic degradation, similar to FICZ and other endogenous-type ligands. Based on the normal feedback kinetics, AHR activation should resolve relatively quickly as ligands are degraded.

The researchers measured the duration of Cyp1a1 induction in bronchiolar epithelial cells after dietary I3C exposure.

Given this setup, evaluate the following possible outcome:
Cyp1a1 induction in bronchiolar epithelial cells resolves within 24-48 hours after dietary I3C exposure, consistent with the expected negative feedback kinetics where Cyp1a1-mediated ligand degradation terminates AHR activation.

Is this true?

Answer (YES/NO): NO